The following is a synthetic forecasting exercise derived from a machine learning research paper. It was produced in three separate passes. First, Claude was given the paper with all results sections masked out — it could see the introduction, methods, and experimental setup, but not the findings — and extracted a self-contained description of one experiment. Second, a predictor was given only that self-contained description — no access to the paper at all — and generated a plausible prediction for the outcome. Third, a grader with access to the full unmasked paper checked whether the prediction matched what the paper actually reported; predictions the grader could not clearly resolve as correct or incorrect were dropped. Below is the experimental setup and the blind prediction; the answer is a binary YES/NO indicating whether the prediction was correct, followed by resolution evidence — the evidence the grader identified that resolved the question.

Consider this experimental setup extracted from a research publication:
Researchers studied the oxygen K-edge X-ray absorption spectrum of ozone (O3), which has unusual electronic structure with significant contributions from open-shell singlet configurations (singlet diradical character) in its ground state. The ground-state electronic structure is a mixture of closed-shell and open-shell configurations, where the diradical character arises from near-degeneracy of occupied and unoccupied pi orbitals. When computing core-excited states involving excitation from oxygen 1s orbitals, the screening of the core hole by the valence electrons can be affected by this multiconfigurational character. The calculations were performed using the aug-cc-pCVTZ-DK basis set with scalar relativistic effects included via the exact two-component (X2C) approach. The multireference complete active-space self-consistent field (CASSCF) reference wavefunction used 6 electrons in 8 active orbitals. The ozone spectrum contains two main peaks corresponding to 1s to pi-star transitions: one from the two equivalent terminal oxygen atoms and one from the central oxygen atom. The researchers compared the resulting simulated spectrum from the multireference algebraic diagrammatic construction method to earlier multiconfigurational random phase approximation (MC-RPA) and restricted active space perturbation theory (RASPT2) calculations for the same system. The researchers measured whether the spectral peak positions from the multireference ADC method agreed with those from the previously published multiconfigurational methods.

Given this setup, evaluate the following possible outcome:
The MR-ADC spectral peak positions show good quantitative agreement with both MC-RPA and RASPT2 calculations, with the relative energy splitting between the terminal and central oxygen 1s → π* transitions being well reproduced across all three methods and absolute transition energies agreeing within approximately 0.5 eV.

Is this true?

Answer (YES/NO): NO